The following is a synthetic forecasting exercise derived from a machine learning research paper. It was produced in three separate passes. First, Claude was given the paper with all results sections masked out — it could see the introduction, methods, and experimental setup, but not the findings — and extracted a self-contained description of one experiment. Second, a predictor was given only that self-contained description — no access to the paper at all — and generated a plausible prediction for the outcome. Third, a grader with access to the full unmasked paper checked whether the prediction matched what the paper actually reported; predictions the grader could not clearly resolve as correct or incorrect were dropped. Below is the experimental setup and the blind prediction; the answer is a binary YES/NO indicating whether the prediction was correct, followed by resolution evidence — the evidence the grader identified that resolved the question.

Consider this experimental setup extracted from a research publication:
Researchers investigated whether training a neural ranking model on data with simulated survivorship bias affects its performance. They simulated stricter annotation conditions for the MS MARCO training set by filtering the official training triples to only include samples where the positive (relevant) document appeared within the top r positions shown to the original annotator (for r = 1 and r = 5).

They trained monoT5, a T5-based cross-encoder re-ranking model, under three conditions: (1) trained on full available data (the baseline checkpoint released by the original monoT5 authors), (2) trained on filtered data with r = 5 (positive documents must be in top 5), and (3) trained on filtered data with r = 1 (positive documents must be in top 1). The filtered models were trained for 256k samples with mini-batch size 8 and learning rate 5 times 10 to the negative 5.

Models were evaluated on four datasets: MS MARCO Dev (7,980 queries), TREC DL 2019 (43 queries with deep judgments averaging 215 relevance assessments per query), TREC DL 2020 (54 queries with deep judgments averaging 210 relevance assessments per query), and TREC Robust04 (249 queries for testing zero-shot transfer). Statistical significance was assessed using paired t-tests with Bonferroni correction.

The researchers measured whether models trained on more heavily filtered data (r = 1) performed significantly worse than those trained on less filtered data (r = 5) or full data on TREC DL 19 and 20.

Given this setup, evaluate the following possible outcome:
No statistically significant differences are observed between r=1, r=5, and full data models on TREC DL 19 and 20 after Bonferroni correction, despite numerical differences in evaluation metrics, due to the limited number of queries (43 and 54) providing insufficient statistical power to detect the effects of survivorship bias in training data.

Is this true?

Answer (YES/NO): NO